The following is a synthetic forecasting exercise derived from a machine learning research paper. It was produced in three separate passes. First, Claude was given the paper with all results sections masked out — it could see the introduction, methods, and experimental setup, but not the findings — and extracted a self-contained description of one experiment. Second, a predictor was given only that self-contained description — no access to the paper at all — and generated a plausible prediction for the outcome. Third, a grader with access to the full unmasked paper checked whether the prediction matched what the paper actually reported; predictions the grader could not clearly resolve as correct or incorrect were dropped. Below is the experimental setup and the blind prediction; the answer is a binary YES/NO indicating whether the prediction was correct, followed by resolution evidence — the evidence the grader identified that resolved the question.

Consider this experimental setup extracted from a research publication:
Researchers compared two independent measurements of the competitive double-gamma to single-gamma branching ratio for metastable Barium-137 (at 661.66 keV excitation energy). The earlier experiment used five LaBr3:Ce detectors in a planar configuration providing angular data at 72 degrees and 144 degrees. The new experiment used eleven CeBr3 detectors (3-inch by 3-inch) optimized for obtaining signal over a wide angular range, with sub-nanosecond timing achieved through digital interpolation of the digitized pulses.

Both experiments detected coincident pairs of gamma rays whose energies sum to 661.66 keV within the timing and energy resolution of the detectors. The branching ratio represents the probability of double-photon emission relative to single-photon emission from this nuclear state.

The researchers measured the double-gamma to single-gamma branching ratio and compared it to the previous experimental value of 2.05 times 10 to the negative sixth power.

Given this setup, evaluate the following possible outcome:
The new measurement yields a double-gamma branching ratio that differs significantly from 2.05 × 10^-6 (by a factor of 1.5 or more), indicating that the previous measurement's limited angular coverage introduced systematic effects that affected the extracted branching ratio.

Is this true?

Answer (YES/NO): NO